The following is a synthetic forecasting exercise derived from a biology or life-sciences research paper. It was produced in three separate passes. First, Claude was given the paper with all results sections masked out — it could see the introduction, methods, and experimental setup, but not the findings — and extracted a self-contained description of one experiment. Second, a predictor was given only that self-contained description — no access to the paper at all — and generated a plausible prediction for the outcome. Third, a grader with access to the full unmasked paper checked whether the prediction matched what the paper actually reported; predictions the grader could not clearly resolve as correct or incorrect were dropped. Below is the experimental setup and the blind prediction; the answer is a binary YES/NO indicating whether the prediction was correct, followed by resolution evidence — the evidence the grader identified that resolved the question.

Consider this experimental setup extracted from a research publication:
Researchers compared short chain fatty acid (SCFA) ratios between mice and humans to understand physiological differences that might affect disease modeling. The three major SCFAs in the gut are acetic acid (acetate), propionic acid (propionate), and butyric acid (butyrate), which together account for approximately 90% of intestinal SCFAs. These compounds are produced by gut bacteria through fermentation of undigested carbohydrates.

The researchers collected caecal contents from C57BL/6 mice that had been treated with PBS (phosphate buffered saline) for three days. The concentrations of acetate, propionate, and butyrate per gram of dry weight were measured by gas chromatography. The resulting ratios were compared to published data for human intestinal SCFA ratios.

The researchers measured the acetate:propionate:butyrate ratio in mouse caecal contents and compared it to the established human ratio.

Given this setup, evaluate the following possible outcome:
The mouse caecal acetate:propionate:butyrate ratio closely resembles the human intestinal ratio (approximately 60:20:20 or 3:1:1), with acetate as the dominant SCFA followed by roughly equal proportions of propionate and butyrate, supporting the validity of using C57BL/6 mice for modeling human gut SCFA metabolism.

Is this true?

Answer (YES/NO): NO